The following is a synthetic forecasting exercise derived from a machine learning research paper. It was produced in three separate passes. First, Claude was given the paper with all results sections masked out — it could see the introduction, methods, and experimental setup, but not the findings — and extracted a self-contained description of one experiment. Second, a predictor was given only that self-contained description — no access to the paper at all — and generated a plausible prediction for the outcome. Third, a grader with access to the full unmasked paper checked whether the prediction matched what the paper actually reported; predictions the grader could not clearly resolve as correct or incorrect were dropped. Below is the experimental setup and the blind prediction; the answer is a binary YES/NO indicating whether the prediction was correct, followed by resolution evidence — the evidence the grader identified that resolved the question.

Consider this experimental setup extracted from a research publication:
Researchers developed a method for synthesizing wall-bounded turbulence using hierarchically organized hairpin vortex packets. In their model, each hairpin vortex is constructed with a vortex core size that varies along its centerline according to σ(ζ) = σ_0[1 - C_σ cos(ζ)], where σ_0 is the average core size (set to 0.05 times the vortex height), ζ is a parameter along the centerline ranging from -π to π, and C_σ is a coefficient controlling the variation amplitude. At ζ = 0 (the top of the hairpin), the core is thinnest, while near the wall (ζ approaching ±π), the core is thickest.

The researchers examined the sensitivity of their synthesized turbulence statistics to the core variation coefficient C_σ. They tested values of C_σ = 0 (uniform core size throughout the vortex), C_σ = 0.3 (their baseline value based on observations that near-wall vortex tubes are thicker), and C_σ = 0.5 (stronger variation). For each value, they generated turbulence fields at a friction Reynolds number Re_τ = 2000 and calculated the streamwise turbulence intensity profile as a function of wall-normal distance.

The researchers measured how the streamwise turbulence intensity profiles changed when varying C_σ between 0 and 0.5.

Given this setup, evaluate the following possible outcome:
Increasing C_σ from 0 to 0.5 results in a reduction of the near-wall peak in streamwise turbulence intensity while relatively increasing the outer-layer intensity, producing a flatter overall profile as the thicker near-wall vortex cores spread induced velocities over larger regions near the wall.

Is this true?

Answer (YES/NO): NO